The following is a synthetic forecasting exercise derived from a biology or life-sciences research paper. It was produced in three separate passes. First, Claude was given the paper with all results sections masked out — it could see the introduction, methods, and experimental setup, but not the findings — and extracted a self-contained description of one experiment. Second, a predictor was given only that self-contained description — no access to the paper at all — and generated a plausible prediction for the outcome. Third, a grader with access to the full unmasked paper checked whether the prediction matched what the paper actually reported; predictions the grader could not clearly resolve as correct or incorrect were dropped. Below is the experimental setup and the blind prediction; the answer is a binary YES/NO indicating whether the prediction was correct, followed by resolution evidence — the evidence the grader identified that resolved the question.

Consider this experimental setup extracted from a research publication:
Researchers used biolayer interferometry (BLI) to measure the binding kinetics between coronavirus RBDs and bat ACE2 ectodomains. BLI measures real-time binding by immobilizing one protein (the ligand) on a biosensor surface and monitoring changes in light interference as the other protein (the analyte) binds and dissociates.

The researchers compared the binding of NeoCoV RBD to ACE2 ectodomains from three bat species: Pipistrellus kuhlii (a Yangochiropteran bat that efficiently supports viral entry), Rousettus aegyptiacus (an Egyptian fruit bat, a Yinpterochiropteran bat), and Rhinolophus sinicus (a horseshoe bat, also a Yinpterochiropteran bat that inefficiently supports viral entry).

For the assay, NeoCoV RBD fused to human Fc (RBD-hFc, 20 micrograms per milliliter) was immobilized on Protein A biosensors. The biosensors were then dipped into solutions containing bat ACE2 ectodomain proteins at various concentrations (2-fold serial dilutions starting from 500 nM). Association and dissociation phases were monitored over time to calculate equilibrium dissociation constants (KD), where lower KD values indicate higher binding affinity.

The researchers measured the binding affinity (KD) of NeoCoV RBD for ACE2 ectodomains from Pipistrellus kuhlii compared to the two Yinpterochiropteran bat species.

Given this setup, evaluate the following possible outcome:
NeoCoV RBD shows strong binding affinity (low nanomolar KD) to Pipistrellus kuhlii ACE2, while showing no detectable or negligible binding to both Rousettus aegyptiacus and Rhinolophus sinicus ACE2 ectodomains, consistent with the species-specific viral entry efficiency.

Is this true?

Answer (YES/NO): YES